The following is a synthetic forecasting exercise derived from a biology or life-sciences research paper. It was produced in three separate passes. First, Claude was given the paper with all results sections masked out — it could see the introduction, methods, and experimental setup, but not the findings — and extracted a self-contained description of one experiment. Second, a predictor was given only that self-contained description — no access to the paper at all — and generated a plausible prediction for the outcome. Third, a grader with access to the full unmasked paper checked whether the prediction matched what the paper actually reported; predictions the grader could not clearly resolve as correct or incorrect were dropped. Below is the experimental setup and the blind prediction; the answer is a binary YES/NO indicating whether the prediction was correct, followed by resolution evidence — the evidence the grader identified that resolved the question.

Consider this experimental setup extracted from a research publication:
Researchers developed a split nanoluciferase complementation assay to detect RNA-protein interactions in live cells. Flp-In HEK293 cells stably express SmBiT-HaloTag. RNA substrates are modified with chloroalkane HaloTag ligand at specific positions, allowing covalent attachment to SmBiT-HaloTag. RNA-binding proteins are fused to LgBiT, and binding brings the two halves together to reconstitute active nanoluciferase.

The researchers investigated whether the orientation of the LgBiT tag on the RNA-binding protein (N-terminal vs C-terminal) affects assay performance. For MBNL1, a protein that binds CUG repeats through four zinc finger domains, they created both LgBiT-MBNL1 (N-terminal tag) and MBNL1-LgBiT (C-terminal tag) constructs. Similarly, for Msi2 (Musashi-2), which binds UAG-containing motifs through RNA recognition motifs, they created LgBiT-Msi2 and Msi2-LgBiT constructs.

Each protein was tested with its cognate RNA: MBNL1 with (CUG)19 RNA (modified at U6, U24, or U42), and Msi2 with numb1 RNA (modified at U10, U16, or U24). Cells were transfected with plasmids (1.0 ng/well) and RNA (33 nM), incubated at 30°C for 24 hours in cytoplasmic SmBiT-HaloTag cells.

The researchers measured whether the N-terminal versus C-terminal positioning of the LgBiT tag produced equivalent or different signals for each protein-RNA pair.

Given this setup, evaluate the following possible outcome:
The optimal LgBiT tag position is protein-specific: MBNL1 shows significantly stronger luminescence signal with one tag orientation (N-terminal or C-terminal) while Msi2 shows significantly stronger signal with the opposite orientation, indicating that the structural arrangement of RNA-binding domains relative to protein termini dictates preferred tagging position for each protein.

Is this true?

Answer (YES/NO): NO